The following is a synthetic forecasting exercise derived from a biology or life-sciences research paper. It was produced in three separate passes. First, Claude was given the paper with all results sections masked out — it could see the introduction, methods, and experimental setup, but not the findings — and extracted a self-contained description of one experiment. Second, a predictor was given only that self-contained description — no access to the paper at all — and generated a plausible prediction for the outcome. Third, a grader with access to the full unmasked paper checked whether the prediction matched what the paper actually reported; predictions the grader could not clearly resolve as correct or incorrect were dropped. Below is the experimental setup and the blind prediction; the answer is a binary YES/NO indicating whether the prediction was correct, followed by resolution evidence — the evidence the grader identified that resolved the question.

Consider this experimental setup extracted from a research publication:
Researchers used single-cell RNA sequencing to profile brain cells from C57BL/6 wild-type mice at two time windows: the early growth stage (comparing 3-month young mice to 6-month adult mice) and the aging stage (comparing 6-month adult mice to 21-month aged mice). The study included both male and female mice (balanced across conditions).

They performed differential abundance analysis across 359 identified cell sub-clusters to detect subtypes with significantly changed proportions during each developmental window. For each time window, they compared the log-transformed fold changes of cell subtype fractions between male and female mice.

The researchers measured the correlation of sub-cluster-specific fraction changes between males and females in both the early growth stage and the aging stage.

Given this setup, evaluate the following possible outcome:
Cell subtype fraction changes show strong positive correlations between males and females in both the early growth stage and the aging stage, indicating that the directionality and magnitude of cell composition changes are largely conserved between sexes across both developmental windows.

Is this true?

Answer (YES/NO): YES